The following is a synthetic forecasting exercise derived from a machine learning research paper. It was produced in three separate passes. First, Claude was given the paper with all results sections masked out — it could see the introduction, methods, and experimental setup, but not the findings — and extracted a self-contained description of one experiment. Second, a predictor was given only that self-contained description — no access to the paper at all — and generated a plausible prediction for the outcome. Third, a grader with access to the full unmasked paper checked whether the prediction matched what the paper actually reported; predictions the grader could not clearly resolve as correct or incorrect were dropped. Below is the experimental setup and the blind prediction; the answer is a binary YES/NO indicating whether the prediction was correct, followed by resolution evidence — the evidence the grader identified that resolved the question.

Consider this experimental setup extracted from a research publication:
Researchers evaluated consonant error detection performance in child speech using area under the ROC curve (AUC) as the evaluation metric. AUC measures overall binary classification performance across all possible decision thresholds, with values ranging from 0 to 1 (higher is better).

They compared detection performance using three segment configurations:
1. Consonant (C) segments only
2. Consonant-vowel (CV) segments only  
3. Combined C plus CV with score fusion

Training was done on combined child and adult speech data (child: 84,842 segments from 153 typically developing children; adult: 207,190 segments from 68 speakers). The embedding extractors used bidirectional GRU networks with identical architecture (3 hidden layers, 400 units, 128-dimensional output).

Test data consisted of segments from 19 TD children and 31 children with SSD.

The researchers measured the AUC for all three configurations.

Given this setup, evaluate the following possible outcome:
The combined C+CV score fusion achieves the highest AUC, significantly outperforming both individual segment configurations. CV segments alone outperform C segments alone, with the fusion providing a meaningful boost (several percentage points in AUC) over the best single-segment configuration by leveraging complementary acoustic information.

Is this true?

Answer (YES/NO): NO